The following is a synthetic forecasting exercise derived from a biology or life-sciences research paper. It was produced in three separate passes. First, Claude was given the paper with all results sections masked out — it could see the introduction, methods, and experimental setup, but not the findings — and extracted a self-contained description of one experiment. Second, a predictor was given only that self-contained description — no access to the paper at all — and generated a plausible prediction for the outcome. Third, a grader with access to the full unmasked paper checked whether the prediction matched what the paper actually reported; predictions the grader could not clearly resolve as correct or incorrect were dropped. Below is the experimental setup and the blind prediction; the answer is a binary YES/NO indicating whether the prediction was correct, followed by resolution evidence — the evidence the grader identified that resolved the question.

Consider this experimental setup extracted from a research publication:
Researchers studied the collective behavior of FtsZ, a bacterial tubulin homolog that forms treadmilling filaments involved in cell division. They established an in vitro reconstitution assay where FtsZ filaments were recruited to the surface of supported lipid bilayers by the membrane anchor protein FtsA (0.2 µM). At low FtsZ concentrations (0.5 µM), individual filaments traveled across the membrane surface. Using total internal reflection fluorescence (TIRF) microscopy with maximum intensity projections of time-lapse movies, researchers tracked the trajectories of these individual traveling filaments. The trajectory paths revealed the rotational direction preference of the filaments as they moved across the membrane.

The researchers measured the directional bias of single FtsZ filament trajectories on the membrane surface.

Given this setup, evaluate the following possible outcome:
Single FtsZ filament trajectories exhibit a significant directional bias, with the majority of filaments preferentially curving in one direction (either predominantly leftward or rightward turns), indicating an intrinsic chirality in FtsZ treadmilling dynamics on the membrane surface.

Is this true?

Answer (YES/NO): YES